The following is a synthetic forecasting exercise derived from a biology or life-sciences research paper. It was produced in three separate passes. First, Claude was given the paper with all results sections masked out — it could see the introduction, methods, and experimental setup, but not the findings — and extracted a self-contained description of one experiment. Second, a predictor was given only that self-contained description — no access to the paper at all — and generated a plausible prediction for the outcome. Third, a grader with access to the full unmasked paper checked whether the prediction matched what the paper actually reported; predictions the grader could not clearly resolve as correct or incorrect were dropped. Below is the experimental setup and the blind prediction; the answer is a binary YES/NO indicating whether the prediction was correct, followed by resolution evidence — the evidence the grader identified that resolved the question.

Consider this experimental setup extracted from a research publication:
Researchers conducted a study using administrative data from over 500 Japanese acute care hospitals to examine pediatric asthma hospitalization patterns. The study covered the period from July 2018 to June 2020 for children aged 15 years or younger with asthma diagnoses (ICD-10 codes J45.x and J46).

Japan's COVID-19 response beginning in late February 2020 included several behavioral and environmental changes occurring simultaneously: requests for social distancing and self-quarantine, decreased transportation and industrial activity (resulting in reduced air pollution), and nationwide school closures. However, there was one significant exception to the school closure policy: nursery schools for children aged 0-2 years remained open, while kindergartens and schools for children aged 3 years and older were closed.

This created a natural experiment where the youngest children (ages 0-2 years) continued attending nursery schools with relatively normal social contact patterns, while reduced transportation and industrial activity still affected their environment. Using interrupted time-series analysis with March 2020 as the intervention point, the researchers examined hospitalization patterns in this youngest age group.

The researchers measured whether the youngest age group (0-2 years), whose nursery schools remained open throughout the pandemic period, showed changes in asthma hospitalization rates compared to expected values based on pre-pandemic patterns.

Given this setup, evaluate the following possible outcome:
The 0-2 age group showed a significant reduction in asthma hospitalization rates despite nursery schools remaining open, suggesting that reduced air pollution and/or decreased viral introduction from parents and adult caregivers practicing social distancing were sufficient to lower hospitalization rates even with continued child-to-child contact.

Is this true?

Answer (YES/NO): YES